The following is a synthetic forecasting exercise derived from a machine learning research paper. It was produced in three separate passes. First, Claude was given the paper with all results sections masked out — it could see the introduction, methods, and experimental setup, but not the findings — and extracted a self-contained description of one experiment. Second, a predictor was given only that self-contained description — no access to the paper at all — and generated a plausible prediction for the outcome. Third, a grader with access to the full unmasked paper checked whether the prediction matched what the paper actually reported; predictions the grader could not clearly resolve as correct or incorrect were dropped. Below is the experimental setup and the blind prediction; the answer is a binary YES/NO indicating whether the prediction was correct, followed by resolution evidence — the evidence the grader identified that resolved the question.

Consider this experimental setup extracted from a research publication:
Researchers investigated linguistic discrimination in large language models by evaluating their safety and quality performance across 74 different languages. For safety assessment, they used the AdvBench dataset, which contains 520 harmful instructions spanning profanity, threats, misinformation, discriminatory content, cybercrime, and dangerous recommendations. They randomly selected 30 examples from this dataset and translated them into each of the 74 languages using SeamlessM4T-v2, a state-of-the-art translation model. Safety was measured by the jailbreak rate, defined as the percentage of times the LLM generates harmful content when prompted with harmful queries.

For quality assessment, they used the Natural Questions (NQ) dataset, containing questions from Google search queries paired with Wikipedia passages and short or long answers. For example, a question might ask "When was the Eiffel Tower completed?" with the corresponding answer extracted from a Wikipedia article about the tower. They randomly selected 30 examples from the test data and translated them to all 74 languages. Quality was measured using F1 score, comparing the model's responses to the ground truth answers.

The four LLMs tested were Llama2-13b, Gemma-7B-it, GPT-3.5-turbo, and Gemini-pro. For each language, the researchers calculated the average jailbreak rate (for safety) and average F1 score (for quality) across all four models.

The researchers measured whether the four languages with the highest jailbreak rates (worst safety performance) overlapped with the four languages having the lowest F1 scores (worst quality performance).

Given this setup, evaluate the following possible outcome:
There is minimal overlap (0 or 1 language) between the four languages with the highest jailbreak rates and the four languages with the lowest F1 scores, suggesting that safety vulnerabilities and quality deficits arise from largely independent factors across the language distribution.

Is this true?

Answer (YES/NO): YES